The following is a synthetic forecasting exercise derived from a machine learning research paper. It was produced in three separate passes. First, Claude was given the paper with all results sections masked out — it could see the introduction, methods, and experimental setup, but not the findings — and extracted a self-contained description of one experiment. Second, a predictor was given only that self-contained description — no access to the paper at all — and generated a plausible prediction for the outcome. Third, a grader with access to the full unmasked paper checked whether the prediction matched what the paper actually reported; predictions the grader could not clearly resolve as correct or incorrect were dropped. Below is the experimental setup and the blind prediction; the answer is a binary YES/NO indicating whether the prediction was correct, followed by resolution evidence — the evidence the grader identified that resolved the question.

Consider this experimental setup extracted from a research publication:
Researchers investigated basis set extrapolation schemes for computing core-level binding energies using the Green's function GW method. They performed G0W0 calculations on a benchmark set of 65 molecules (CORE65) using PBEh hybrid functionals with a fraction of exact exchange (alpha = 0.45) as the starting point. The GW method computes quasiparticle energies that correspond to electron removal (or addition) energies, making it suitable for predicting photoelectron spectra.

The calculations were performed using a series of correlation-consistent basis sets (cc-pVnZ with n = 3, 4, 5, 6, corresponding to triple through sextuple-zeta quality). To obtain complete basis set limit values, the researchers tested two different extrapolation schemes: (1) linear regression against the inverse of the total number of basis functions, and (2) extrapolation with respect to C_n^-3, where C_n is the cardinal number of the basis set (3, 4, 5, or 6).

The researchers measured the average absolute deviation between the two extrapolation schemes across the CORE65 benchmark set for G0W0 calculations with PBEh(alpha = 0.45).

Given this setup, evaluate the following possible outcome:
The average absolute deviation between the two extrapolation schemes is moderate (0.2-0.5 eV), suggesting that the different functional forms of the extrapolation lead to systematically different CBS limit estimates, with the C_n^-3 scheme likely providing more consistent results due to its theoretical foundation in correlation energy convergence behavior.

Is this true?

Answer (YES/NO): NO